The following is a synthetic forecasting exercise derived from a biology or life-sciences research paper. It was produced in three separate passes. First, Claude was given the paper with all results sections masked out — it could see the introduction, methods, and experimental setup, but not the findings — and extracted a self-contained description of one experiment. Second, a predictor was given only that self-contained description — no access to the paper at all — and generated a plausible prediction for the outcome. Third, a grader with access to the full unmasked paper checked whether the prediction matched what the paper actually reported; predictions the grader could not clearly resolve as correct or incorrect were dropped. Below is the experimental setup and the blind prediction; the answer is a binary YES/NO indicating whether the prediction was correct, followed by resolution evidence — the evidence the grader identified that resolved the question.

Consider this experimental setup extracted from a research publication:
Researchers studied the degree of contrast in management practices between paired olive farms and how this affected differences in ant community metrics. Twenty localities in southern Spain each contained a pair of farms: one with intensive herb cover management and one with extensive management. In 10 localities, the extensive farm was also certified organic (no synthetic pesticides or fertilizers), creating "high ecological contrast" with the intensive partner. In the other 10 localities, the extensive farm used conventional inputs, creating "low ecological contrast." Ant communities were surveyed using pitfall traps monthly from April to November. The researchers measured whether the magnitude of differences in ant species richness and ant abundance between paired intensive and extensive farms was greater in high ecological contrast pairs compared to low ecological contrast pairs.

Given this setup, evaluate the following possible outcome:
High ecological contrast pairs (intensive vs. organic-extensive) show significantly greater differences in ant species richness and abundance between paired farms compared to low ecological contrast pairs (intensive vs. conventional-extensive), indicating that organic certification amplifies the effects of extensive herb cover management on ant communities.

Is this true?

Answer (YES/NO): YES